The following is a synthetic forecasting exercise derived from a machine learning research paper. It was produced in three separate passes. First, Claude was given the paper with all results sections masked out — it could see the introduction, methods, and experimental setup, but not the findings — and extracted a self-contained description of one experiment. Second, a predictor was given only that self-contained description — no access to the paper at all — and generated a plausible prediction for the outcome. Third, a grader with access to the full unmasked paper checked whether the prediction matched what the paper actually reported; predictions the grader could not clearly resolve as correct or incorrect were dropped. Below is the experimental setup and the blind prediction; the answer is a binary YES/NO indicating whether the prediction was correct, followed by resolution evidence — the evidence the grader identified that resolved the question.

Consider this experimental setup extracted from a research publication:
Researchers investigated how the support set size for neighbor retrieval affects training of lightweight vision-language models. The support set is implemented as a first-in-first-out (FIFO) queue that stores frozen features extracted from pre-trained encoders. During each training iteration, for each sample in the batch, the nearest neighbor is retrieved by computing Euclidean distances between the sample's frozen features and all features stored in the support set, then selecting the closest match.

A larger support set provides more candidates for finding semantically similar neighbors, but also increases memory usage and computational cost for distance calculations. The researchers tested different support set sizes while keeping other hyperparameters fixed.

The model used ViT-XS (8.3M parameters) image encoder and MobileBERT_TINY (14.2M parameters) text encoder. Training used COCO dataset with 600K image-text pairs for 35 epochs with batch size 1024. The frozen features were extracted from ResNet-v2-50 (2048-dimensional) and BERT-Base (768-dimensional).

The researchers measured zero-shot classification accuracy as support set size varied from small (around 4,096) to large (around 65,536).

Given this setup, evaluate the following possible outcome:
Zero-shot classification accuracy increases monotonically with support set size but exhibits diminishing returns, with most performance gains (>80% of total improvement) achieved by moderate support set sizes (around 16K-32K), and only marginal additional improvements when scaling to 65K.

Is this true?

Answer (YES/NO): NO